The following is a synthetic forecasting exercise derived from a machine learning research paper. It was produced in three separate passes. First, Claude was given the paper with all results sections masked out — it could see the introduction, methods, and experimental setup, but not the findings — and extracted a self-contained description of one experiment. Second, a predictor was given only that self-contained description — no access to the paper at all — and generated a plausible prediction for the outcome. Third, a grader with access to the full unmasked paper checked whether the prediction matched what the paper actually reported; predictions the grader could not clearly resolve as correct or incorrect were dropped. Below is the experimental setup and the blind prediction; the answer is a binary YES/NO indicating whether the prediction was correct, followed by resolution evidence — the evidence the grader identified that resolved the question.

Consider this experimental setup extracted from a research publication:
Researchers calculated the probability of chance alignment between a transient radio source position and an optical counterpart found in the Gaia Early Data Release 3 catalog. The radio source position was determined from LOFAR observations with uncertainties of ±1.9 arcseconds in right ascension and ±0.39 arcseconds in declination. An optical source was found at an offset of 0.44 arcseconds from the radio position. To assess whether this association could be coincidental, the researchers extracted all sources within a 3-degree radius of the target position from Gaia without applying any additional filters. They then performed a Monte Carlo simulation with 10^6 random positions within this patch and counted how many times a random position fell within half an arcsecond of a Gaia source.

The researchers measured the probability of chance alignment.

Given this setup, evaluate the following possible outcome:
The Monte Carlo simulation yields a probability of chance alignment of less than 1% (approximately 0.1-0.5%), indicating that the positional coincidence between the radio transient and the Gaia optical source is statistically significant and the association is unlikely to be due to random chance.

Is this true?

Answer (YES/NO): NO